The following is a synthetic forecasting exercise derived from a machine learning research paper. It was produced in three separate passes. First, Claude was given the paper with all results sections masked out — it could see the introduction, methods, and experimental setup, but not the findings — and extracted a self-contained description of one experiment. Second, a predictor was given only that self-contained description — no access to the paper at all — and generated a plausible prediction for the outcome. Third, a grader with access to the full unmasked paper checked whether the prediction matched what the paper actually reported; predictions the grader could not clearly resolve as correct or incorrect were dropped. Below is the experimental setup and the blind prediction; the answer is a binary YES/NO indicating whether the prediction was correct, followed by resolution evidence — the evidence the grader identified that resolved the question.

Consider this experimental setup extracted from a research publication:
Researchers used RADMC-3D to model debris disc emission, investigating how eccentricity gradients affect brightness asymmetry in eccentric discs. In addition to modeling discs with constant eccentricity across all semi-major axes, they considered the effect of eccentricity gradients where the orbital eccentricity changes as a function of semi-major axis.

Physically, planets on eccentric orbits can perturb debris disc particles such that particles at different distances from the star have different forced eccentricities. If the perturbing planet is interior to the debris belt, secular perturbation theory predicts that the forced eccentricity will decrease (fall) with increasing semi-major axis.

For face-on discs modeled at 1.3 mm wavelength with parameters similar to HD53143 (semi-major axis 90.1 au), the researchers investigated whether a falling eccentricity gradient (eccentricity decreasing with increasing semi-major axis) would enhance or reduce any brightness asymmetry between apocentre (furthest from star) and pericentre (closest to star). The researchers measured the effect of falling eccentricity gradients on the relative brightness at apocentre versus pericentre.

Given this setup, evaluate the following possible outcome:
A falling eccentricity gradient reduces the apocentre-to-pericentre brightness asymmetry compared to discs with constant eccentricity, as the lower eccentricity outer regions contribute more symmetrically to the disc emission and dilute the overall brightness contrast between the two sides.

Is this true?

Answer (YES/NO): NO